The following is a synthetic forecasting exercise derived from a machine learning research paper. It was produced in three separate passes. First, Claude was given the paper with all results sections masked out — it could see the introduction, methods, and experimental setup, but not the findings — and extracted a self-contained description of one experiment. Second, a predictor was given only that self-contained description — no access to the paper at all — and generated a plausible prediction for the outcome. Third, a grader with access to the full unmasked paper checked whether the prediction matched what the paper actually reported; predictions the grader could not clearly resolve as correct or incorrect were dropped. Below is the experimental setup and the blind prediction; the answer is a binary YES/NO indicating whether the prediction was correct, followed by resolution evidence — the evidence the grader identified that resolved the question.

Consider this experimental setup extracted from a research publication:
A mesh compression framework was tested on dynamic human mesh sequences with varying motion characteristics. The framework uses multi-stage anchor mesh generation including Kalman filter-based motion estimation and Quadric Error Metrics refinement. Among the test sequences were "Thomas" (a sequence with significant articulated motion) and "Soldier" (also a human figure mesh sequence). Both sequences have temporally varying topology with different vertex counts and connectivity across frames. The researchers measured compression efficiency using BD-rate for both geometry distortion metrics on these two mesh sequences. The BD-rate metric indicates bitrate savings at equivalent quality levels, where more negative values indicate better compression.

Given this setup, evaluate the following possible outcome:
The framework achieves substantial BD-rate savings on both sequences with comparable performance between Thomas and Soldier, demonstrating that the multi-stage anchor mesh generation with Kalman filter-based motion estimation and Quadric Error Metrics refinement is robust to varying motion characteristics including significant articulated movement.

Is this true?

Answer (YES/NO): NO